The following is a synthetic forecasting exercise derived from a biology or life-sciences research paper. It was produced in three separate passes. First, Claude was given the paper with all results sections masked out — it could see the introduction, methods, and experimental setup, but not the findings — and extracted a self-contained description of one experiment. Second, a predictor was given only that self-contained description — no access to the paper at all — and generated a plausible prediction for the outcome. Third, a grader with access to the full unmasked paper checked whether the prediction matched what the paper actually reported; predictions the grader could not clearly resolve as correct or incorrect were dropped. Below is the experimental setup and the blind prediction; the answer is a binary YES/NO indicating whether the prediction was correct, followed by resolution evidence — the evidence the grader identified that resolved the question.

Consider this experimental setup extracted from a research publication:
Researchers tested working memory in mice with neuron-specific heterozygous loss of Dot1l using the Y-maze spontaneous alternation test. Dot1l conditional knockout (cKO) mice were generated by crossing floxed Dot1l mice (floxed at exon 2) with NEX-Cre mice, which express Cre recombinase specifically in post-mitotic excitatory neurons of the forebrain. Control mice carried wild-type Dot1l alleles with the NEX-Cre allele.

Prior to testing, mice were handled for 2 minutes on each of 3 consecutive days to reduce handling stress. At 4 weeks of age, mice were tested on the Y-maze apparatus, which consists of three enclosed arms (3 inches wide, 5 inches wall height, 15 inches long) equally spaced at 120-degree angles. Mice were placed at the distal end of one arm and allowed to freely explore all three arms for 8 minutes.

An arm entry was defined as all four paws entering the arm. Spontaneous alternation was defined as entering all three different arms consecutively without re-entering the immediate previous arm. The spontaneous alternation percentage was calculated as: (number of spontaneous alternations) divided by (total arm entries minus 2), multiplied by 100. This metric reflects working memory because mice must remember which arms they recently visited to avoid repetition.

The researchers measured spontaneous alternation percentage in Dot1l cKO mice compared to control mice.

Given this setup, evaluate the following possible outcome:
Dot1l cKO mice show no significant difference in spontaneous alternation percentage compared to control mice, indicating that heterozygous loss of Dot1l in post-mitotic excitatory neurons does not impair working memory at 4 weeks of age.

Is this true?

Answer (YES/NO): NO